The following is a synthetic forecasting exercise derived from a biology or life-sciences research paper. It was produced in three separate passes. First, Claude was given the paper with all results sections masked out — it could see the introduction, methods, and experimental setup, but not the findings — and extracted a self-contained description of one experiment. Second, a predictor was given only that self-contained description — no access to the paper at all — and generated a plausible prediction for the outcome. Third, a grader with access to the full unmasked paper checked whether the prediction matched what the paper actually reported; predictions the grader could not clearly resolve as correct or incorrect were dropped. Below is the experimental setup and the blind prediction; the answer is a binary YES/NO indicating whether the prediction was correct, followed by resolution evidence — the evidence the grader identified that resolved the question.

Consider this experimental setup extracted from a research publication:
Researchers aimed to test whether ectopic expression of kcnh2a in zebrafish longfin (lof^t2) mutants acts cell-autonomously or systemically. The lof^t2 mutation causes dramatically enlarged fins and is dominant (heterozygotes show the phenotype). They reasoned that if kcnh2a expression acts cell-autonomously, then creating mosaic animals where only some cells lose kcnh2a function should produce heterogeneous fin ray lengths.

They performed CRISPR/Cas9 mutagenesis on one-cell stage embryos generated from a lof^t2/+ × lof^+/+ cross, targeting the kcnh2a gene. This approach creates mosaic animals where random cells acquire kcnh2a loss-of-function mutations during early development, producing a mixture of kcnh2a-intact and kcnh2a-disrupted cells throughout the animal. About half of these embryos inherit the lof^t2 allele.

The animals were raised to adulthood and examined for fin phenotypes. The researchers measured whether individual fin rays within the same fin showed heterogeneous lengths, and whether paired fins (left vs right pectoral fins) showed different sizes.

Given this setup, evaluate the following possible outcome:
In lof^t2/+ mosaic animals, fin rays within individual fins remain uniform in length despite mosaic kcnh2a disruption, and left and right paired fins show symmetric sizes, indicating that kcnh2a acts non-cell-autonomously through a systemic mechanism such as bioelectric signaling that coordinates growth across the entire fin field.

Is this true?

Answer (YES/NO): NO